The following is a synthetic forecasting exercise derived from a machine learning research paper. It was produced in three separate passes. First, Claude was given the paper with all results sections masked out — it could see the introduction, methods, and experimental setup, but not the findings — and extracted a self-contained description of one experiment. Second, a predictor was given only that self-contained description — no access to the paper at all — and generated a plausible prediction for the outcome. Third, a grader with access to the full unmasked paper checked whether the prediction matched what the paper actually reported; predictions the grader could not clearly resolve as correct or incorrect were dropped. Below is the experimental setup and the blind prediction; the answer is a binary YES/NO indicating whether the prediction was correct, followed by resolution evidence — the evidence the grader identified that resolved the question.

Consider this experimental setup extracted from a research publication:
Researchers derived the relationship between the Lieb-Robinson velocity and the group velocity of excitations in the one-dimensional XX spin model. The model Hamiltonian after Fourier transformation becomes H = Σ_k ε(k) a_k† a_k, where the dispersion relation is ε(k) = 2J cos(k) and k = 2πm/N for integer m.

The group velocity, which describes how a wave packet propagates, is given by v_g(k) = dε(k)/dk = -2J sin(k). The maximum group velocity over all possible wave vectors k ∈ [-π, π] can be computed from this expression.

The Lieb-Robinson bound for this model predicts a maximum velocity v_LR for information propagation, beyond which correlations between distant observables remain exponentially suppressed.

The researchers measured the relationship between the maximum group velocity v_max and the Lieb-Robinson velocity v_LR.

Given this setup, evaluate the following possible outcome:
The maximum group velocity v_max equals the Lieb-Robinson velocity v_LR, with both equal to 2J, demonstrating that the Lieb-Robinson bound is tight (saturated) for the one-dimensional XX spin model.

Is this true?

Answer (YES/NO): YES